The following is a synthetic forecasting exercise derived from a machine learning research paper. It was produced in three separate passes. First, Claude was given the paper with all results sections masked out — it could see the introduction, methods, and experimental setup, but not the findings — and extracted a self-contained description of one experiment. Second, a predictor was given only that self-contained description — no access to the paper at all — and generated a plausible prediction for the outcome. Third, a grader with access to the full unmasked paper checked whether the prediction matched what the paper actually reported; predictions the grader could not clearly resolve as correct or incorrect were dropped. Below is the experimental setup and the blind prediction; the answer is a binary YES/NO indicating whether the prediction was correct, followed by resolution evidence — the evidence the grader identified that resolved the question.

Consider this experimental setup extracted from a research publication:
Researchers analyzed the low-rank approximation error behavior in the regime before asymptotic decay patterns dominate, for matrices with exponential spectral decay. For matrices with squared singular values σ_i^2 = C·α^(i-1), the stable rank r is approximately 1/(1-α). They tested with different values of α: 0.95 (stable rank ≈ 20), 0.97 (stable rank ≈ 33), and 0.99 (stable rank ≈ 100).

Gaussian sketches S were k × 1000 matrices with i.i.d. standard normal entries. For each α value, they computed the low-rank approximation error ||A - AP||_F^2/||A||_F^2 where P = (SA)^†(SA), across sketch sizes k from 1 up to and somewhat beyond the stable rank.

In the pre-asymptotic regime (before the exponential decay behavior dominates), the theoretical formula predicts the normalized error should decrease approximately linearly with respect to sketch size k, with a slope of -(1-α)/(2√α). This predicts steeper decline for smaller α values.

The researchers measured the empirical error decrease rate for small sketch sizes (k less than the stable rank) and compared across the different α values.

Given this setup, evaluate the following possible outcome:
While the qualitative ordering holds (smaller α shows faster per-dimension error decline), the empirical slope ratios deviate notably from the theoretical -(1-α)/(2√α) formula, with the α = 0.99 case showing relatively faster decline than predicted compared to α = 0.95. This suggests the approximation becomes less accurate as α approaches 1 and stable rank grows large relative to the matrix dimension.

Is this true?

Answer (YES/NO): NO